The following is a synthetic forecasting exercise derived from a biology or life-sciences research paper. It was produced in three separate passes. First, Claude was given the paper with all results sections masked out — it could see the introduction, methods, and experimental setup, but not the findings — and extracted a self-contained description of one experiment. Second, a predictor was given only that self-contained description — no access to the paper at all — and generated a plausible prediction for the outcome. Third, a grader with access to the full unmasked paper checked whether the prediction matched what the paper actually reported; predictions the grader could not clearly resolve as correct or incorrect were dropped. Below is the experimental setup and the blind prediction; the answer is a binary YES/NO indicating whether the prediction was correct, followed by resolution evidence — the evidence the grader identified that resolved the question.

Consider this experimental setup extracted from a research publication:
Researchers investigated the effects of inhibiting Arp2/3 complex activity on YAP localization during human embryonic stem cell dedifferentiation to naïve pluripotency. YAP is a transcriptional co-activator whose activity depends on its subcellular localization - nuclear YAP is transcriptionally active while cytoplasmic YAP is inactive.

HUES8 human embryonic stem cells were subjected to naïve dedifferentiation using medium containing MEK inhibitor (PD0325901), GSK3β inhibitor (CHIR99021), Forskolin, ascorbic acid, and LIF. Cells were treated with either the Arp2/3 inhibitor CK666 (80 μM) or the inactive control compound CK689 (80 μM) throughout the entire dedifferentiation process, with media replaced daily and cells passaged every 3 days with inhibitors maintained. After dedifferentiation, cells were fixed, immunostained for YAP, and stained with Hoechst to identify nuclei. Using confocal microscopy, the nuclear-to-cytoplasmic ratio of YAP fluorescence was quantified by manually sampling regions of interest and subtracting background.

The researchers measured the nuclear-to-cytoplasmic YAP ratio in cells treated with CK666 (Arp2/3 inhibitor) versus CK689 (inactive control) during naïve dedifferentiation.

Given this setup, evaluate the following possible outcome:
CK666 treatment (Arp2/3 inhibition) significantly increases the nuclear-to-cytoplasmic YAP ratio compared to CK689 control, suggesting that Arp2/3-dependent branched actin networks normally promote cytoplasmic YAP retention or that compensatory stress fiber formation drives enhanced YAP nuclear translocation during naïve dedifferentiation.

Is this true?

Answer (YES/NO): NO